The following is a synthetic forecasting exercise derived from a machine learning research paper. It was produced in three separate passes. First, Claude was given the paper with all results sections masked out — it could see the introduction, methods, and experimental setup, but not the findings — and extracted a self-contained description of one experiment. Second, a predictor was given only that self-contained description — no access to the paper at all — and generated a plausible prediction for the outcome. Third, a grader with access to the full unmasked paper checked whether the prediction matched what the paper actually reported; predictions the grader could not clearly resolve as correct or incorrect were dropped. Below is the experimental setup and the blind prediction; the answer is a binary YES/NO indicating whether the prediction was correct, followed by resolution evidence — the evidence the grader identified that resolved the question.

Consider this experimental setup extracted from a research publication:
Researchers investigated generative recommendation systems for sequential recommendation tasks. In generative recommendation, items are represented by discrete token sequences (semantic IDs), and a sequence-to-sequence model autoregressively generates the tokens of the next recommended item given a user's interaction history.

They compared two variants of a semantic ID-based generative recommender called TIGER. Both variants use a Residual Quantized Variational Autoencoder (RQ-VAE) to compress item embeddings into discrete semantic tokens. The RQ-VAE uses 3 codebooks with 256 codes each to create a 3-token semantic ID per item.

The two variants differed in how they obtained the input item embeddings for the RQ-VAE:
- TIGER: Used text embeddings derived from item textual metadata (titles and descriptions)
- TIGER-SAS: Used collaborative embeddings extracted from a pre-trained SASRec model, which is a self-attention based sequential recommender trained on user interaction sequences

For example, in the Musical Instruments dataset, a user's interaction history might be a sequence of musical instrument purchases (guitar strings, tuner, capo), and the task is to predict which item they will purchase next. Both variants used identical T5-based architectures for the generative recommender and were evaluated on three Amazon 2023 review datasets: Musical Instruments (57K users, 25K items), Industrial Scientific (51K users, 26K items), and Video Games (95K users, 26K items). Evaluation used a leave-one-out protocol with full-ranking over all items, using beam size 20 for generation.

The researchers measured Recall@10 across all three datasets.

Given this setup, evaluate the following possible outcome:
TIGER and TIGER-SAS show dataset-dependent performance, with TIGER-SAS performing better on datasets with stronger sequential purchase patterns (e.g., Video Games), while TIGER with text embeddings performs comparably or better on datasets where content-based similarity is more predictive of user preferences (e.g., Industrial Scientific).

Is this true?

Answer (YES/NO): NO